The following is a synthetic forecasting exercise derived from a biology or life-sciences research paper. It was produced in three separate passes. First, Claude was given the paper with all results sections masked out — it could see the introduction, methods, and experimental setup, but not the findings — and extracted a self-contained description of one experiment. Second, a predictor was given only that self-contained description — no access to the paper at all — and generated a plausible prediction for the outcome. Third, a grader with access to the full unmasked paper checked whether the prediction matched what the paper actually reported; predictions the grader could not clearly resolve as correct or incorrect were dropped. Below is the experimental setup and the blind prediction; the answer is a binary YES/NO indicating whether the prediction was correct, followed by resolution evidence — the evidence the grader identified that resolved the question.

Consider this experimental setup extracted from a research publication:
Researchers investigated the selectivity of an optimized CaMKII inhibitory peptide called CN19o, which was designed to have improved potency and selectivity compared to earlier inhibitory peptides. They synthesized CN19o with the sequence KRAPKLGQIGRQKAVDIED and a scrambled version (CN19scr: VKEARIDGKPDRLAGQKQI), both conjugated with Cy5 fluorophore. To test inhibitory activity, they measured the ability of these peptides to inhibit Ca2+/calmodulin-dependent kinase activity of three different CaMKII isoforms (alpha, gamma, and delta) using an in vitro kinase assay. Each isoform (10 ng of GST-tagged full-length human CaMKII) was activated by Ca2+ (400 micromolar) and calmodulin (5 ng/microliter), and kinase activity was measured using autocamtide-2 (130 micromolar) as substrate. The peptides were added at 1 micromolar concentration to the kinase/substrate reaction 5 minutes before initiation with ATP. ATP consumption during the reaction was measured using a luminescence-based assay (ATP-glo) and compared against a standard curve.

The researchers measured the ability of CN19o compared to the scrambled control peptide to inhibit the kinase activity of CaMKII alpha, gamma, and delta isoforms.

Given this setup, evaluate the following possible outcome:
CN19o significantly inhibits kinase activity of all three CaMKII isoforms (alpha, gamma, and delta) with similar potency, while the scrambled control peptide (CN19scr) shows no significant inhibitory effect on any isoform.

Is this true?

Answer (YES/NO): NO